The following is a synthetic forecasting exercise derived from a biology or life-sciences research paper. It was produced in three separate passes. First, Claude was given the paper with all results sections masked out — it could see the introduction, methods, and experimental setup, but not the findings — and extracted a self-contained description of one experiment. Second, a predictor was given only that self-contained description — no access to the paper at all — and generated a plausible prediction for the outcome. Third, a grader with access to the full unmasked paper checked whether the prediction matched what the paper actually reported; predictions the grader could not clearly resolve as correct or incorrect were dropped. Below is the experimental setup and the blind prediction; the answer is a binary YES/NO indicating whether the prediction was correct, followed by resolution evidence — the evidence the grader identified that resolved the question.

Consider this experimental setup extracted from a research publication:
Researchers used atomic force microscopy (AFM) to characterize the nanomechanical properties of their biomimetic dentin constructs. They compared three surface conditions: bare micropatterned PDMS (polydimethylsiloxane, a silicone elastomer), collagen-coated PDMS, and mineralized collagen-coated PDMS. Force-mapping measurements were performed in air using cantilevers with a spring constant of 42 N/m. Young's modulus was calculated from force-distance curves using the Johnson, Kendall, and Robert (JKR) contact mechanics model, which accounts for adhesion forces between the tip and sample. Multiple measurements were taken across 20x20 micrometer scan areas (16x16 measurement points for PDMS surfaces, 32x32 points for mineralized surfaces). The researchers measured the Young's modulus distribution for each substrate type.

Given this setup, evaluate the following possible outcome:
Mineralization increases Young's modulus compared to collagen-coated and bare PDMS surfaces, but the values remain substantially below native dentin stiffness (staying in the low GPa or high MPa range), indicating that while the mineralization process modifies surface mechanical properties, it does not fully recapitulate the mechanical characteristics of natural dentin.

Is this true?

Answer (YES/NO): NO